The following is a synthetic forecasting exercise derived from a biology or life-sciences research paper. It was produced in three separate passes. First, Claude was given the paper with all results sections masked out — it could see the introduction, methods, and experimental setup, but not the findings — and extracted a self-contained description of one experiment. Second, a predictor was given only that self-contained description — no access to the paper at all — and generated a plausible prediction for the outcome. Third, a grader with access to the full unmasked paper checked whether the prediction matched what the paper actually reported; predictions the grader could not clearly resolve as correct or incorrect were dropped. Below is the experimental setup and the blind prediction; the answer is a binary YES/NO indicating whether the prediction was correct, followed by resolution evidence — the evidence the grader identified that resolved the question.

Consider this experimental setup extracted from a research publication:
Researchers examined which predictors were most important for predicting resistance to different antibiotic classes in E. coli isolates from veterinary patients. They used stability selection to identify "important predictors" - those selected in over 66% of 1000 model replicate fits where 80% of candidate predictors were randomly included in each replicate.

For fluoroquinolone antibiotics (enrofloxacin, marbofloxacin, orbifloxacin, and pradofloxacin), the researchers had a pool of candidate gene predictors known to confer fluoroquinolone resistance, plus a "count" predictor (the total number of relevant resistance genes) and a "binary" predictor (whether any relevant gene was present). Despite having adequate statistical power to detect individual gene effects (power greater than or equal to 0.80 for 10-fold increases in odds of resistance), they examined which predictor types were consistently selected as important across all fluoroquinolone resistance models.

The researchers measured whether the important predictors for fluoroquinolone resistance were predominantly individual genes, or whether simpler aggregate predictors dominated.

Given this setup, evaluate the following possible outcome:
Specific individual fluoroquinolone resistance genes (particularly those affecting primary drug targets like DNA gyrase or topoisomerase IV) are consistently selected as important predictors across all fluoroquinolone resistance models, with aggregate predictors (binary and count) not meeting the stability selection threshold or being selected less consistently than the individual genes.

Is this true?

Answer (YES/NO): NO